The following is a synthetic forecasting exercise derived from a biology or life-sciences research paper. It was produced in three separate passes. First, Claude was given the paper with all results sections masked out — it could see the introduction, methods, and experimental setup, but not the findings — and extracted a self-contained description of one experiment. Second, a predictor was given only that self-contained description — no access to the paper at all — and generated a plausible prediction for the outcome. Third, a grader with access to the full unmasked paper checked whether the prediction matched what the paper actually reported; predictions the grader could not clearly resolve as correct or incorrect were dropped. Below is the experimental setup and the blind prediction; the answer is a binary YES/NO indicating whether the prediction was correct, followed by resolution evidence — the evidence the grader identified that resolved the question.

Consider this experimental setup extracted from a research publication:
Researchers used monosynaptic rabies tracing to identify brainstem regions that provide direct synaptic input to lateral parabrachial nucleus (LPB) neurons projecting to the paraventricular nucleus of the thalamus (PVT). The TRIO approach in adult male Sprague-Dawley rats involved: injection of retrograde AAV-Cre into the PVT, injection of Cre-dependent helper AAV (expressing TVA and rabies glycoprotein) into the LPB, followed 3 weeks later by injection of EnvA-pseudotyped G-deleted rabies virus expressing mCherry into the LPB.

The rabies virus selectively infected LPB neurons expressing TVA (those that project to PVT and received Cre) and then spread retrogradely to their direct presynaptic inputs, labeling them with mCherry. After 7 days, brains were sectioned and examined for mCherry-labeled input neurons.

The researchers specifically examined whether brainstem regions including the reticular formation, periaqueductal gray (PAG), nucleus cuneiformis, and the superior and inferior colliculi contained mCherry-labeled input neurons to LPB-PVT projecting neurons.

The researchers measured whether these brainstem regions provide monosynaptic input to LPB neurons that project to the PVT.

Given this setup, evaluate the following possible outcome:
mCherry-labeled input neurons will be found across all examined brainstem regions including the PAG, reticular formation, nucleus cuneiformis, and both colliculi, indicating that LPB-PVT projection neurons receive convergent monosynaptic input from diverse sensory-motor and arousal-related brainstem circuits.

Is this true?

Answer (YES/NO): YES